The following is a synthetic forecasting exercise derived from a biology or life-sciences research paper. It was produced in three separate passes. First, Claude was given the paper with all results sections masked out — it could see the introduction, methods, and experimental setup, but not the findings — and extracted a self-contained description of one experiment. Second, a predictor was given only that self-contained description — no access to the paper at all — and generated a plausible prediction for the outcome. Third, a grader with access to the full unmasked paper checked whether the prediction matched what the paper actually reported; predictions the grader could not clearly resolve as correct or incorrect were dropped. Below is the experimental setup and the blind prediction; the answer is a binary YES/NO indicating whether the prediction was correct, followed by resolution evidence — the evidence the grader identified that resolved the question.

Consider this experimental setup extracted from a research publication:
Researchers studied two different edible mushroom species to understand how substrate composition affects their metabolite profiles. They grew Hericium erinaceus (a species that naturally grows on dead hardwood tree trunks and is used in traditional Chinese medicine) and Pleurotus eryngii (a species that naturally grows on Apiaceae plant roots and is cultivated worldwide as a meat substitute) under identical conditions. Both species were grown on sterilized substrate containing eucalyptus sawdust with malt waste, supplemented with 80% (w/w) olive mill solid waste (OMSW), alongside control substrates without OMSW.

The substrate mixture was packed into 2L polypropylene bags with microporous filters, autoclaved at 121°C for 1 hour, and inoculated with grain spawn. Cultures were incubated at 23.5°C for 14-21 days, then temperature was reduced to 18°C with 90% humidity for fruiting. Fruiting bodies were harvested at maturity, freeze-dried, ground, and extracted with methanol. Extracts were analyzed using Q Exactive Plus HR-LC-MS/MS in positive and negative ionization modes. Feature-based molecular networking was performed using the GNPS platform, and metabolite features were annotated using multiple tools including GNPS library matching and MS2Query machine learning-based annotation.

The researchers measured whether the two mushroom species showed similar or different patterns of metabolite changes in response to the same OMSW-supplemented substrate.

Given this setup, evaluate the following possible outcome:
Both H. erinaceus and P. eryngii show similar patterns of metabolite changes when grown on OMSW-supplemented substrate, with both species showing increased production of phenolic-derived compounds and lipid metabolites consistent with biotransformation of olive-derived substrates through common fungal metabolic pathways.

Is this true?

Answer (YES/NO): NO